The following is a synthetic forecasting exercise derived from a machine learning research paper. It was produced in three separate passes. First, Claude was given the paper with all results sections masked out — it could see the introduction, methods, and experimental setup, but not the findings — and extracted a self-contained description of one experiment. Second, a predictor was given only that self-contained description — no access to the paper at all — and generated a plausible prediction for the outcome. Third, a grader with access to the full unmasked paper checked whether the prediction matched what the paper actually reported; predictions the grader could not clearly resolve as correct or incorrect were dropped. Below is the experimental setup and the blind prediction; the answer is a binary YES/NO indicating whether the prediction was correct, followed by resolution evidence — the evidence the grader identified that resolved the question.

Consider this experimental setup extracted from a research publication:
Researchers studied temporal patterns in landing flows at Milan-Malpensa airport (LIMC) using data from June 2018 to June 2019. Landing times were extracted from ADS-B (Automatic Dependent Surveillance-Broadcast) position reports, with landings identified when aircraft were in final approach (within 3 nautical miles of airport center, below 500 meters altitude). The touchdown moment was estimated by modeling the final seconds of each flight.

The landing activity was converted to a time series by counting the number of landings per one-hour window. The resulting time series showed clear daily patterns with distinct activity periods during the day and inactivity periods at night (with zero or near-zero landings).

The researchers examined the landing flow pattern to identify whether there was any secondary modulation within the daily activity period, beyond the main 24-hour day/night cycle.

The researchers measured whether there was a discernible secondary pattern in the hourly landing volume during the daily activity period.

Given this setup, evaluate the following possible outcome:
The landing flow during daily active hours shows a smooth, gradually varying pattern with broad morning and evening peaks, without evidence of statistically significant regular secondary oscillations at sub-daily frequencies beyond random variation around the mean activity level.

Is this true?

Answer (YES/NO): NO